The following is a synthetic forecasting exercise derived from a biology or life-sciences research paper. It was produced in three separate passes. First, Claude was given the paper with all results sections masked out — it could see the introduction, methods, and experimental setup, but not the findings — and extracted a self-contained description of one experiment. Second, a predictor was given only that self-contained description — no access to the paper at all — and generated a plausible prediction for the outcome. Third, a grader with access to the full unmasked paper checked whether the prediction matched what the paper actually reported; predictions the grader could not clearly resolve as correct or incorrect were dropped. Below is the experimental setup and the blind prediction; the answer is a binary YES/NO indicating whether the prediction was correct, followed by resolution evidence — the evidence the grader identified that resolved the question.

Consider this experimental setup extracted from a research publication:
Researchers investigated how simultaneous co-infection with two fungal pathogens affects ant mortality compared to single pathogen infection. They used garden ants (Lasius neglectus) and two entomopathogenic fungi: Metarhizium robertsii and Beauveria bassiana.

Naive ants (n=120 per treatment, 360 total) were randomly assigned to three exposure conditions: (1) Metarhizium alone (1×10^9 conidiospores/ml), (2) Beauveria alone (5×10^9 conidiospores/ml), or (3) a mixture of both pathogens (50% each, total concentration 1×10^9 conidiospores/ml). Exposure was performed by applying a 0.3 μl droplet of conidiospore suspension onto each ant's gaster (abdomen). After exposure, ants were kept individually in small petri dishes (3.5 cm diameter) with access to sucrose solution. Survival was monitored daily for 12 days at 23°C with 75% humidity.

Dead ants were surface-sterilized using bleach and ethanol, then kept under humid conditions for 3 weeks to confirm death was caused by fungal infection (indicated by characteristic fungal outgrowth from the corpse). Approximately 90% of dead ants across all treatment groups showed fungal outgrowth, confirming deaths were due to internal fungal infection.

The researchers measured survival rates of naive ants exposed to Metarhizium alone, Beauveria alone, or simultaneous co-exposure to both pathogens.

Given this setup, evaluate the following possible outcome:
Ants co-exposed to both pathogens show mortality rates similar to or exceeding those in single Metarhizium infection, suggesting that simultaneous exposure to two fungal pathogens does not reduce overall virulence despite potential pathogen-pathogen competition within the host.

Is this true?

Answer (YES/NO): YES